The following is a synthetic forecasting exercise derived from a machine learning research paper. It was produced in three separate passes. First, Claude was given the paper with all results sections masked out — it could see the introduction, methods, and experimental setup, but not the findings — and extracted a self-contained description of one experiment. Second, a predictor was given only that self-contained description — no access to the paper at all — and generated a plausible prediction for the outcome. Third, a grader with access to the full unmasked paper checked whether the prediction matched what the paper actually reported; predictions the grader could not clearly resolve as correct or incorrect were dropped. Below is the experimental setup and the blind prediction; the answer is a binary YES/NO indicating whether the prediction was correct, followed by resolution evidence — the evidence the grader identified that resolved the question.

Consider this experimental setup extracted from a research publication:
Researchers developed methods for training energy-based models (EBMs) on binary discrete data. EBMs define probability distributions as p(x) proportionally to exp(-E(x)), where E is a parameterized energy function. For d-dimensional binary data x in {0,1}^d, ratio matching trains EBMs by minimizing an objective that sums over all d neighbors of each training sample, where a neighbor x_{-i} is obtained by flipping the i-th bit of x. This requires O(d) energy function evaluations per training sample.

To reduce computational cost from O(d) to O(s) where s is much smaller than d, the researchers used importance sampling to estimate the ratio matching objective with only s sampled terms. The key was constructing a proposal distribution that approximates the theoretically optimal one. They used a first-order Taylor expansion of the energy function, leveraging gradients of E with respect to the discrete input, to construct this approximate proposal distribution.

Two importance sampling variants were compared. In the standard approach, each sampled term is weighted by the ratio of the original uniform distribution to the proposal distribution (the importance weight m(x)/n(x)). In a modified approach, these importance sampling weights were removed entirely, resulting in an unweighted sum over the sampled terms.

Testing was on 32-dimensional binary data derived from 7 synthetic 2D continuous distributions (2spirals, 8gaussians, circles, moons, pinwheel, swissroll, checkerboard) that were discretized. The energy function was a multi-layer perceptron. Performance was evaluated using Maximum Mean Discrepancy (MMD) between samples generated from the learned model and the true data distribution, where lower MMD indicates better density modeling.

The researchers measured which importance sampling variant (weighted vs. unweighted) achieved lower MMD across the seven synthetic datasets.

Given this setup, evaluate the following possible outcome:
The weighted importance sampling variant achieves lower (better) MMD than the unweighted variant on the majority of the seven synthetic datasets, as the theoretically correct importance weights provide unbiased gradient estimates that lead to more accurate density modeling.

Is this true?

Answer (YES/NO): NO